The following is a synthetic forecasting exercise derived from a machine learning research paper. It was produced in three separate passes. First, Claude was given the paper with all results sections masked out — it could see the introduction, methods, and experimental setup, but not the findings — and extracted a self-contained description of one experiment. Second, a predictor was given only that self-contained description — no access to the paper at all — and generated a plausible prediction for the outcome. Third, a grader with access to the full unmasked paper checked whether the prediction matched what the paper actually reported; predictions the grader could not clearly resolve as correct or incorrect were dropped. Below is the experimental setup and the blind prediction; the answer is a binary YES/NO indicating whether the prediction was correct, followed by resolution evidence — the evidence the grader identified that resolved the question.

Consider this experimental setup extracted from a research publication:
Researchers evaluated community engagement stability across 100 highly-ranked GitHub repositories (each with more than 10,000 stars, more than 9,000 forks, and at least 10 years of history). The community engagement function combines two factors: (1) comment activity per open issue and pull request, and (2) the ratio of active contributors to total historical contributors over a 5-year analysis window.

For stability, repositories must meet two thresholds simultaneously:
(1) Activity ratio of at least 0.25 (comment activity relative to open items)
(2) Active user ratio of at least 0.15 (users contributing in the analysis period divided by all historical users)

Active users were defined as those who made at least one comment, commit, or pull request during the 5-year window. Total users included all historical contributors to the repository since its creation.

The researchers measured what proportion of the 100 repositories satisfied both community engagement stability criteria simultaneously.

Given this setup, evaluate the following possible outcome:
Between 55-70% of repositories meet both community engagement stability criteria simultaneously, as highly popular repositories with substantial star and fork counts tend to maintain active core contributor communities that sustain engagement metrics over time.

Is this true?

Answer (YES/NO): NO